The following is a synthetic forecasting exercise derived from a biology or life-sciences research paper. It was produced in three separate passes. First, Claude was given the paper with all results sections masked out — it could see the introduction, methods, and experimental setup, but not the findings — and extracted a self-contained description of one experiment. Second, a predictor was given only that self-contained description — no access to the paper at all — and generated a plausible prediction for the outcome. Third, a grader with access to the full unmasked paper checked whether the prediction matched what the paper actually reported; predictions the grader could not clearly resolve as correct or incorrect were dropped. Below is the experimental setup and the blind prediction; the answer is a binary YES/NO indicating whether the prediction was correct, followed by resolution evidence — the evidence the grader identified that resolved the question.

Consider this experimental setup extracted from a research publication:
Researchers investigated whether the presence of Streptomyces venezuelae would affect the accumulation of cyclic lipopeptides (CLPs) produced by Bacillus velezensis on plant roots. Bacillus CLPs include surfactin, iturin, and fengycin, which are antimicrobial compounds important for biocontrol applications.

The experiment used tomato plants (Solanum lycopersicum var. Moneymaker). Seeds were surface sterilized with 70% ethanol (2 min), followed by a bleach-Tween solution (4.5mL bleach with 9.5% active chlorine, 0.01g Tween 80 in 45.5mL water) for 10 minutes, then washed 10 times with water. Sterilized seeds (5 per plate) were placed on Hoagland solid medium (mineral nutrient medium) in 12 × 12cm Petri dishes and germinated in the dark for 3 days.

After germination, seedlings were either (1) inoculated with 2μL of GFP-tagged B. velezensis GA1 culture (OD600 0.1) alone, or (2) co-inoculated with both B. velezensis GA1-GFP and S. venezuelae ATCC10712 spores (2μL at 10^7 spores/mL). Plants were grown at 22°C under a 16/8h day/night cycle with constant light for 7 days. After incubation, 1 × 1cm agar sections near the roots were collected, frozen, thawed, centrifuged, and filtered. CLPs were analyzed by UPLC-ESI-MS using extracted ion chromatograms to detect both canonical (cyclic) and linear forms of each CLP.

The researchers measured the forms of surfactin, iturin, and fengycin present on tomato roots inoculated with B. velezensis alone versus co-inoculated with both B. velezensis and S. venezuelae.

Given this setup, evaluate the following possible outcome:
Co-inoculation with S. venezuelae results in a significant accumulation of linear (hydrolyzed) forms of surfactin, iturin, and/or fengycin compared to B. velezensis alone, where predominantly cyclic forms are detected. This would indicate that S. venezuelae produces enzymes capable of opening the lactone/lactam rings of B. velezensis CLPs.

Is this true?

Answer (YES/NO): YES